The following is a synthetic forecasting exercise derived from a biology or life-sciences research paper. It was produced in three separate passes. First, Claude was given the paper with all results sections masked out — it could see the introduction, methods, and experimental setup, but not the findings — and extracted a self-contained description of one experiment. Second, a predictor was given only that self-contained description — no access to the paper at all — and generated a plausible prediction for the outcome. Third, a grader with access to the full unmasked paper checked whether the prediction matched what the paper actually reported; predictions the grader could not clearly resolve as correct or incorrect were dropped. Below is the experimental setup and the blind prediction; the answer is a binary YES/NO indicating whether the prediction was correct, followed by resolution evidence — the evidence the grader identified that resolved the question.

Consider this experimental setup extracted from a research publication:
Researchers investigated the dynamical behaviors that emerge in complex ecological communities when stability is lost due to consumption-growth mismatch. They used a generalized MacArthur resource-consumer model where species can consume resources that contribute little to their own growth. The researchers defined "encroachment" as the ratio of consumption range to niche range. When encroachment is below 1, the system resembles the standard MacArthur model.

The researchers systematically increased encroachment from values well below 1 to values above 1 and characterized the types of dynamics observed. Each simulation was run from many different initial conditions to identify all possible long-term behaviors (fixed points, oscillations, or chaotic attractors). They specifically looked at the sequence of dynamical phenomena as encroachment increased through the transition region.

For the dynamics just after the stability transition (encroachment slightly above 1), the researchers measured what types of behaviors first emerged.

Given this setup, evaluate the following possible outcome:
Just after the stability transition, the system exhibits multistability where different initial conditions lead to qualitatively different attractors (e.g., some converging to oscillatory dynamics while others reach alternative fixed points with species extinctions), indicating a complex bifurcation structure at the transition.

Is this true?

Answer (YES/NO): NO